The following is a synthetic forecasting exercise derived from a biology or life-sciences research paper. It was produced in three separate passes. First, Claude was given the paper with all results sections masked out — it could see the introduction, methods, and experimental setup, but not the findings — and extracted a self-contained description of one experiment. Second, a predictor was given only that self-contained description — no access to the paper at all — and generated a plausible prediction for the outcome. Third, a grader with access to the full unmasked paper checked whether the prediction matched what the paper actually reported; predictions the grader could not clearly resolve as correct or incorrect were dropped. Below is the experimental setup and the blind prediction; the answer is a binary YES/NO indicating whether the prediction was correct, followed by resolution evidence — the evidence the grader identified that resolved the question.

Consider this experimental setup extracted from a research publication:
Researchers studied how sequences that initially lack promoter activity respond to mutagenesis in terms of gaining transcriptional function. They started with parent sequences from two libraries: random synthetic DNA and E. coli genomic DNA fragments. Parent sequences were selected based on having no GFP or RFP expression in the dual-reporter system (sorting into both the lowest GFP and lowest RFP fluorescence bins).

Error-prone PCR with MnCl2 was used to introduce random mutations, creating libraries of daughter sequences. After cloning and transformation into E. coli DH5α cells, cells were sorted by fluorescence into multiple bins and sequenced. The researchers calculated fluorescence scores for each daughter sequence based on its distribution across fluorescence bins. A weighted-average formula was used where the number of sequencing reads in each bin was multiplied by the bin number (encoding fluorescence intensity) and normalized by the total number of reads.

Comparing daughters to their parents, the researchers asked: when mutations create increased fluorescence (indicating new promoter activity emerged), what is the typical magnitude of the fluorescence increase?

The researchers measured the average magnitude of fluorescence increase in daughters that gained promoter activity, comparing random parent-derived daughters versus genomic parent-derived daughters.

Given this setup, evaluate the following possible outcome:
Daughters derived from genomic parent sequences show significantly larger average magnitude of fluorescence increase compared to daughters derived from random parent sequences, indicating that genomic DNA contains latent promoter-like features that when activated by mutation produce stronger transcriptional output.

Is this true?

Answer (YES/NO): NO